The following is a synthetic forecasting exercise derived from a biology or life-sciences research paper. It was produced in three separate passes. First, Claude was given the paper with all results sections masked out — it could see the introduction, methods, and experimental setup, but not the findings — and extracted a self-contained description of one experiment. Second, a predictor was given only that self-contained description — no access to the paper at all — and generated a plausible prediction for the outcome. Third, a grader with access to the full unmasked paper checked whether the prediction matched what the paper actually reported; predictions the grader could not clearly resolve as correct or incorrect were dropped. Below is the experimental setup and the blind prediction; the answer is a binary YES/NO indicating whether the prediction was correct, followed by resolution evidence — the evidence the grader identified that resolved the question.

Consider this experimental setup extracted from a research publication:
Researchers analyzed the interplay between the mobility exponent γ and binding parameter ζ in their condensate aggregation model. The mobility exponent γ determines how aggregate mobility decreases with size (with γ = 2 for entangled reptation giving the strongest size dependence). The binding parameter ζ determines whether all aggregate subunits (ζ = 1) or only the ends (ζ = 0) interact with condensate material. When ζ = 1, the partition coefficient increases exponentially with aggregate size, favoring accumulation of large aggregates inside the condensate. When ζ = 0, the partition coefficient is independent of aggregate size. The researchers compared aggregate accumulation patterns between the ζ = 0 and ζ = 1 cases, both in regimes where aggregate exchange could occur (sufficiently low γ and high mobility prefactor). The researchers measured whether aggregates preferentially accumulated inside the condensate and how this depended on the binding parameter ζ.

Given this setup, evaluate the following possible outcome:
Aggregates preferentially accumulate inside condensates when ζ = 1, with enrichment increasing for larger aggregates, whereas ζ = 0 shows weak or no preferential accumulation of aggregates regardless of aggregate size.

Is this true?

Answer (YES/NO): NO